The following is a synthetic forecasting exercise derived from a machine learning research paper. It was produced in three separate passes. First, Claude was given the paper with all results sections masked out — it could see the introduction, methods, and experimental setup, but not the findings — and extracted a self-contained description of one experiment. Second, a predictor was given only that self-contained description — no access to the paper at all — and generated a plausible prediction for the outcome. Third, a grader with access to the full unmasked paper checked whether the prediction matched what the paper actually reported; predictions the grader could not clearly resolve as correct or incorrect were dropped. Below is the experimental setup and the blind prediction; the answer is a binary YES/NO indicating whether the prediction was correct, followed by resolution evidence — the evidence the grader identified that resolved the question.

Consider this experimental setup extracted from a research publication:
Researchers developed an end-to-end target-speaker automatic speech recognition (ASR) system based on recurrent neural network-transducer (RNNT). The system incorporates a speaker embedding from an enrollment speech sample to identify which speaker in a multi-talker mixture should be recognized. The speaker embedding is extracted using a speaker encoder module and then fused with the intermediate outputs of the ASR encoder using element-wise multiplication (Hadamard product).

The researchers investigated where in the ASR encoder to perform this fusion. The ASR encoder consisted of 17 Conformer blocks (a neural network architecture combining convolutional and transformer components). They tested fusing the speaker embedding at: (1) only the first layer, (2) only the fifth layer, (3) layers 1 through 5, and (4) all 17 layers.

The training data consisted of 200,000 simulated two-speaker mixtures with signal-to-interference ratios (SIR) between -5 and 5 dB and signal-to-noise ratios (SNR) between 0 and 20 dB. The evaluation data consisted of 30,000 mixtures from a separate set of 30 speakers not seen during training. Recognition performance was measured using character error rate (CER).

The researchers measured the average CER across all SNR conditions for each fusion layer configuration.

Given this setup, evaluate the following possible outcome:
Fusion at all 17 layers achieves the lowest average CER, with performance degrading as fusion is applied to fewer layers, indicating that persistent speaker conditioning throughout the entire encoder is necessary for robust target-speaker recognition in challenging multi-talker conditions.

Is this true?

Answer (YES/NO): NO